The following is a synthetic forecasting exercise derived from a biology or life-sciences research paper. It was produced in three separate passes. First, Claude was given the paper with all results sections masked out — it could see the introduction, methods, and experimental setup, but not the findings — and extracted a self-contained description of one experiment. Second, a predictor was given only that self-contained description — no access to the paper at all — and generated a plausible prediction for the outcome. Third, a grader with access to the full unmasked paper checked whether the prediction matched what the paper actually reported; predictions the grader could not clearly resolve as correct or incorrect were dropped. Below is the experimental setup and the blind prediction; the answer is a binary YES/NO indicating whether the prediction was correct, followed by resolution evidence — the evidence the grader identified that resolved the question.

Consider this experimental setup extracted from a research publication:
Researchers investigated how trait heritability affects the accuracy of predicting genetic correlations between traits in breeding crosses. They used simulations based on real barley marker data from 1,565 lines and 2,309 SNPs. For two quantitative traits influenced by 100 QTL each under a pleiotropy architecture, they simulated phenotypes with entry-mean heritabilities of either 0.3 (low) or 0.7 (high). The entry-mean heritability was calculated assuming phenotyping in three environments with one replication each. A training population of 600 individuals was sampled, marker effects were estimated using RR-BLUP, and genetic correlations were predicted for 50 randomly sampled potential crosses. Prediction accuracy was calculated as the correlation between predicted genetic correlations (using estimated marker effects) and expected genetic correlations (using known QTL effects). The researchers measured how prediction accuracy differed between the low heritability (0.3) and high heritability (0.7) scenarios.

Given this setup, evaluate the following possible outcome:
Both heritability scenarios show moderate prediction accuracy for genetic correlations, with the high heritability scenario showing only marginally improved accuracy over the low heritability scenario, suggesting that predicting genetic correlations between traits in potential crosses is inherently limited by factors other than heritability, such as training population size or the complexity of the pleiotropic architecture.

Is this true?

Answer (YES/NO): NO